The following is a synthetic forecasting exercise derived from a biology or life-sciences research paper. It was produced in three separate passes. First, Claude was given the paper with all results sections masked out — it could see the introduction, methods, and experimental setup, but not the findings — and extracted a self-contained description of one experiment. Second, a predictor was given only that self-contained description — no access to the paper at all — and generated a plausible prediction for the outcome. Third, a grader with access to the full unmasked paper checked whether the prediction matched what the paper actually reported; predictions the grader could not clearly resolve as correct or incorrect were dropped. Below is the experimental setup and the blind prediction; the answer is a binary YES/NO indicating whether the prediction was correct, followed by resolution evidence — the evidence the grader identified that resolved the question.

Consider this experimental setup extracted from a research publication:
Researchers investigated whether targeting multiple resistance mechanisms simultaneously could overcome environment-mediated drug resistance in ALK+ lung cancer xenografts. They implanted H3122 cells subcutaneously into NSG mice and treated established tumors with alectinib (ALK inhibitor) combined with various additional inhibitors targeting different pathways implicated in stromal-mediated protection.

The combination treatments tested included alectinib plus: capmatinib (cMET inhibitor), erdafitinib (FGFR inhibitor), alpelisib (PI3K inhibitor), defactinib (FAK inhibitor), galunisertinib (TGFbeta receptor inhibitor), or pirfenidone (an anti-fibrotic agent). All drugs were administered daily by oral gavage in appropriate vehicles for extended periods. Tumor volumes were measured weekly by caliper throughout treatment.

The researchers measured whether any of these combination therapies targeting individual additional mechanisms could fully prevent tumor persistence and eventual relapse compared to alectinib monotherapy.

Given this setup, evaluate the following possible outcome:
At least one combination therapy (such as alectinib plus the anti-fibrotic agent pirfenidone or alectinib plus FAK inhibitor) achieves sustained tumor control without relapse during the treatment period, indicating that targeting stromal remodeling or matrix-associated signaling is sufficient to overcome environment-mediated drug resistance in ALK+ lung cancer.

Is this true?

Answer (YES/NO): NO